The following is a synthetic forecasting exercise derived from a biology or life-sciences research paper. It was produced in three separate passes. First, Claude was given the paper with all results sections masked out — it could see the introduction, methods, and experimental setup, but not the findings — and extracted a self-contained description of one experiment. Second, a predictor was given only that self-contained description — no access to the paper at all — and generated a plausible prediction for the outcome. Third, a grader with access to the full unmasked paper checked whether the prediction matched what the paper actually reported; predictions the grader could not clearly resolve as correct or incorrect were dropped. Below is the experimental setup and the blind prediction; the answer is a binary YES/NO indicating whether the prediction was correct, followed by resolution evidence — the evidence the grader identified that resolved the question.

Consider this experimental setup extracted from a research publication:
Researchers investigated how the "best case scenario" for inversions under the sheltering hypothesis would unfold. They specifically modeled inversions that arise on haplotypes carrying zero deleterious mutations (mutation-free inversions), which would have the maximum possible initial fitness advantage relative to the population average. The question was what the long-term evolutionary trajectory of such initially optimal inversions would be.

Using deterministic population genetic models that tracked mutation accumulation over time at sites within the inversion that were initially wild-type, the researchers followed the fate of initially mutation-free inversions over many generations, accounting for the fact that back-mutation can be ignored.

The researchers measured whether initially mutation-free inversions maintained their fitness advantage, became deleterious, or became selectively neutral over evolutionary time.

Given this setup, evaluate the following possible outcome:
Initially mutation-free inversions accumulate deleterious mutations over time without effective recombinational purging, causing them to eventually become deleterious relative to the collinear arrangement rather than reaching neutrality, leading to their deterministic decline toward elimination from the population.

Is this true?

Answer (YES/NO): NO